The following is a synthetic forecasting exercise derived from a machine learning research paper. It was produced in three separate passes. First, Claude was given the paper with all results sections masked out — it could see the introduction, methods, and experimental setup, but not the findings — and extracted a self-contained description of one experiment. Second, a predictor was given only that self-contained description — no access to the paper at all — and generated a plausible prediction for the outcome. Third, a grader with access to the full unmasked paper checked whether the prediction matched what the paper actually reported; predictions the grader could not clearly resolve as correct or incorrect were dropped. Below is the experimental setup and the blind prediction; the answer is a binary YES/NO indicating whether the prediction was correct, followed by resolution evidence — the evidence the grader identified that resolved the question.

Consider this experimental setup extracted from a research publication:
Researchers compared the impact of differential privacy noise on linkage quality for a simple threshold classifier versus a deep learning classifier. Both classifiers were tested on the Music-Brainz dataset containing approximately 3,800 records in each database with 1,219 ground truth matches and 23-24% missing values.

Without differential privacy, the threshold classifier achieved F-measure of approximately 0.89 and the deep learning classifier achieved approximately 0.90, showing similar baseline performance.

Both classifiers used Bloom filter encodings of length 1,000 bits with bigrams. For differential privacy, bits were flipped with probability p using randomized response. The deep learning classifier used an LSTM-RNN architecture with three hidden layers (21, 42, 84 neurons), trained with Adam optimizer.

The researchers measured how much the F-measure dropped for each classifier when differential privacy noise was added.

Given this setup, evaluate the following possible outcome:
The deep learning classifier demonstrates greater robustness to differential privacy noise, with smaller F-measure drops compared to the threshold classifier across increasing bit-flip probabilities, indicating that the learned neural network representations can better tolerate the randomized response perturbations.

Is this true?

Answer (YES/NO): YES